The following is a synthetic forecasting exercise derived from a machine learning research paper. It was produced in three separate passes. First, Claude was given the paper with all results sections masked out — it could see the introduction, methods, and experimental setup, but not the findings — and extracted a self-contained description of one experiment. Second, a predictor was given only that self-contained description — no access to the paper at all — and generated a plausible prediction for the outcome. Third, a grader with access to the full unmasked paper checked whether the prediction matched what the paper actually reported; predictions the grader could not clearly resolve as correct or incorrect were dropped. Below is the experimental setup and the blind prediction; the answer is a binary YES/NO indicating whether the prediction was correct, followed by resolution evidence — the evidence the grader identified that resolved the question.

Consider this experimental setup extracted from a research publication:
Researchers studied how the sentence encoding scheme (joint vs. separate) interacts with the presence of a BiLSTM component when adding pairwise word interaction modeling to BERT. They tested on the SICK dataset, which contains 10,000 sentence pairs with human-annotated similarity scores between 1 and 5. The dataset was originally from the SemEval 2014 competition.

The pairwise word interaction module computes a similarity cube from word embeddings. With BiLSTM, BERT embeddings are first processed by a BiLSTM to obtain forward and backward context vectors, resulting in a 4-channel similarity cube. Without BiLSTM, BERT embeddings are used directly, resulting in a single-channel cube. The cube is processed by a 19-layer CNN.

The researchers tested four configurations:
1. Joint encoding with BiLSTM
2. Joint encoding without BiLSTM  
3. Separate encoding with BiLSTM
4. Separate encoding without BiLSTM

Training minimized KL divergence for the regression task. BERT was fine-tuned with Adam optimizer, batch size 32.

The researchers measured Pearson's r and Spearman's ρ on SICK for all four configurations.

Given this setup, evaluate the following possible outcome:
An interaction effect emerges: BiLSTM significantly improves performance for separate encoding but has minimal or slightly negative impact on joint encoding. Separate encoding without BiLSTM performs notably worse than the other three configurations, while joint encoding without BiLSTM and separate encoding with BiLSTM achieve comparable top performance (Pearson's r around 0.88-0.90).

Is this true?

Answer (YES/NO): NO